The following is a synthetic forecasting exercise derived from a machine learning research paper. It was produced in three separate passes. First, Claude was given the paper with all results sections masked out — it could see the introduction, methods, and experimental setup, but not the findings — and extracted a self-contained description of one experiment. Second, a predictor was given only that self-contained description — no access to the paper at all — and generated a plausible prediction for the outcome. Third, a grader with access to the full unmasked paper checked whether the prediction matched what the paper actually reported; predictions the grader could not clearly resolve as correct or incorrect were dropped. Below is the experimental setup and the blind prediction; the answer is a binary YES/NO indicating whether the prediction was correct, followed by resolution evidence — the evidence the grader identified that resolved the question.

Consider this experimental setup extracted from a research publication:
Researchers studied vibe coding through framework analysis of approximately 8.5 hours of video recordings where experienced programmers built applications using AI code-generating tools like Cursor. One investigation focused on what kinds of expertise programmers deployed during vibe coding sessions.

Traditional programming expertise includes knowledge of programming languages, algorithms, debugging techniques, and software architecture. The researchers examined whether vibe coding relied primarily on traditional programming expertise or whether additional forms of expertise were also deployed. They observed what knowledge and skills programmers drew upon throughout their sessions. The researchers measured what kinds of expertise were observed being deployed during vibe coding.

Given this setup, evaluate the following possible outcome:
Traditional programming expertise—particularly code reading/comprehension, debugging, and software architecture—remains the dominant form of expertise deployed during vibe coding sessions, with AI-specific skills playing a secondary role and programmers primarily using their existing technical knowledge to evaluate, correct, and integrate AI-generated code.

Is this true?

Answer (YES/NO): NO